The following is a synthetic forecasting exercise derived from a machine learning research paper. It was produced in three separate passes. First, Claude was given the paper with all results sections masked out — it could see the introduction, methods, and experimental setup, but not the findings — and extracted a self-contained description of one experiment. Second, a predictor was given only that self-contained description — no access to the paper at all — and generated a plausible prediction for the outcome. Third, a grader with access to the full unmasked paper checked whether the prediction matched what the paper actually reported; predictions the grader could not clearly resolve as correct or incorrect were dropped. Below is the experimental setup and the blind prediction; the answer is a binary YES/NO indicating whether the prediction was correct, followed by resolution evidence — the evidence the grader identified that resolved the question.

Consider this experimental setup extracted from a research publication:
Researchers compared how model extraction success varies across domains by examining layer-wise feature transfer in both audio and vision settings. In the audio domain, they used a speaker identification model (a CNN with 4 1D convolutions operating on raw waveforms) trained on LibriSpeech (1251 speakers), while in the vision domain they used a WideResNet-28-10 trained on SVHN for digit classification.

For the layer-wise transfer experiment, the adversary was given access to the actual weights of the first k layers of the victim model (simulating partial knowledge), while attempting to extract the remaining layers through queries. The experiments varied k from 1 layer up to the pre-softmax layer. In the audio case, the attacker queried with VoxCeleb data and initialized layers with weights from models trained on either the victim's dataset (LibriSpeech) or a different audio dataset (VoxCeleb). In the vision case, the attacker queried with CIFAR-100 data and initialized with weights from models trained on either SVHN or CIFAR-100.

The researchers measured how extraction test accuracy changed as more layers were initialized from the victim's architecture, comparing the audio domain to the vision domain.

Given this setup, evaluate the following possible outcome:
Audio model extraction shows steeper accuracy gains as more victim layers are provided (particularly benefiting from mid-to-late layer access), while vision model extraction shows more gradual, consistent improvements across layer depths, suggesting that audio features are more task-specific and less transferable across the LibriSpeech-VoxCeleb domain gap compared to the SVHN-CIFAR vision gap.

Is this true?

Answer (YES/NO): YES